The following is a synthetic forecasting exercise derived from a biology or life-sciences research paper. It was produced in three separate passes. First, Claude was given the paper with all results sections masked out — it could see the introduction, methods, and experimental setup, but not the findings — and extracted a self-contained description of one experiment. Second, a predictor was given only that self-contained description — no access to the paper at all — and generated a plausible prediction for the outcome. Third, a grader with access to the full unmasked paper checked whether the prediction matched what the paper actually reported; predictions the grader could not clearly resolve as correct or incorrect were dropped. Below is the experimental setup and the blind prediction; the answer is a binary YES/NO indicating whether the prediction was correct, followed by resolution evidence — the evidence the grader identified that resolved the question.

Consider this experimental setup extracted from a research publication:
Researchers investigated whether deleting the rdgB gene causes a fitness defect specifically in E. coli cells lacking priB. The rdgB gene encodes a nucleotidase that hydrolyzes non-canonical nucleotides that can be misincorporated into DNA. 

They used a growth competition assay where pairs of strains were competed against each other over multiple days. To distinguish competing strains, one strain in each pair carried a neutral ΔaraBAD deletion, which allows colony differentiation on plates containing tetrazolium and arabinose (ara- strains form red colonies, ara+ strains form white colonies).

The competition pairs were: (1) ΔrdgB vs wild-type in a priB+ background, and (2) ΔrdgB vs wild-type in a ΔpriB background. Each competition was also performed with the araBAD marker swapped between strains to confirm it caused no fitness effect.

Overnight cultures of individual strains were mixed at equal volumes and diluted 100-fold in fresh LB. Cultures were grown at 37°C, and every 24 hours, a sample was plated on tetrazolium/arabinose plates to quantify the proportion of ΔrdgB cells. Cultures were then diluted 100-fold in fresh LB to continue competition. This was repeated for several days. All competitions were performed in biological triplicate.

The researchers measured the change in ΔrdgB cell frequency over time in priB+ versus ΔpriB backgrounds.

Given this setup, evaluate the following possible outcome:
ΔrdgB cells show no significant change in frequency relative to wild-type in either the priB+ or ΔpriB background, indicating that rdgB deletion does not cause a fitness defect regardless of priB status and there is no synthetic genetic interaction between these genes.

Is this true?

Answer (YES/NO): NO